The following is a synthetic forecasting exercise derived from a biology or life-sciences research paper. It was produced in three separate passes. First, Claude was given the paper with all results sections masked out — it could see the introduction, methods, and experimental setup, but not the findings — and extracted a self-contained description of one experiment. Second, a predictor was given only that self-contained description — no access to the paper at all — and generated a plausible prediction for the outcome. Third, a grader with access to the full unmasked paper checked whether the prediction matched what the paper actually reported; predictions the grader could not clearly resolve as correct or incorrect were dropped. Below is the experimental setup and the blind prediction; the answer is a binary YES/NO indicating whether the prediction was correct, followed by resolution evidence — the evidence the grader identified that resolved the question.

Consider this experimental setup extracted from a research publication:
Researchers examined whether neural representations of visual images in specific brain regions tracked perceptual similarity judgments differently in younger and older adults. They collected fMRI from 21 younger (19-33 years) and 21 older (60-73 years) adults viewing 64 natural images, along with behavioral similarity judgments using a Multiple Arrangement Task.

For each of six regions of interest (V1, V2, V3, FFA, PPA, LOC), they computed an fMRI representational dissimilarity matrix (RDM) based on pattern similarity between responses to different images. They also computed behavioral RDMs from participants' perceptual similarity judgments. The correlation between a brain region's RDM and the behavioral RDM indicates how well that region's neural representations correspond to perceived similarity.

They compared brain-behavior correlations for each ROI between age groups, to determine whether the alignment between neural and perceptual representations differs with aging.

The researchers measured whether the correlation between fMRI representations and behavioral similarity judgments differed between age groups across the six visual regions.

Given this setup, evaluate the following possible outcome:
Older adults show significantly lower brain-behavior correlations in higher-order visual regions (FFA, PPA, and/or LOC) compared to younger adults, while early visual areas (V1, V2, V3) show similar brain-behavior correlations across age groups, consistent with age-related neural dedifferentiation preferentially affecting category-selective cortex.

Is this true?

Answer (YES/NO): NO